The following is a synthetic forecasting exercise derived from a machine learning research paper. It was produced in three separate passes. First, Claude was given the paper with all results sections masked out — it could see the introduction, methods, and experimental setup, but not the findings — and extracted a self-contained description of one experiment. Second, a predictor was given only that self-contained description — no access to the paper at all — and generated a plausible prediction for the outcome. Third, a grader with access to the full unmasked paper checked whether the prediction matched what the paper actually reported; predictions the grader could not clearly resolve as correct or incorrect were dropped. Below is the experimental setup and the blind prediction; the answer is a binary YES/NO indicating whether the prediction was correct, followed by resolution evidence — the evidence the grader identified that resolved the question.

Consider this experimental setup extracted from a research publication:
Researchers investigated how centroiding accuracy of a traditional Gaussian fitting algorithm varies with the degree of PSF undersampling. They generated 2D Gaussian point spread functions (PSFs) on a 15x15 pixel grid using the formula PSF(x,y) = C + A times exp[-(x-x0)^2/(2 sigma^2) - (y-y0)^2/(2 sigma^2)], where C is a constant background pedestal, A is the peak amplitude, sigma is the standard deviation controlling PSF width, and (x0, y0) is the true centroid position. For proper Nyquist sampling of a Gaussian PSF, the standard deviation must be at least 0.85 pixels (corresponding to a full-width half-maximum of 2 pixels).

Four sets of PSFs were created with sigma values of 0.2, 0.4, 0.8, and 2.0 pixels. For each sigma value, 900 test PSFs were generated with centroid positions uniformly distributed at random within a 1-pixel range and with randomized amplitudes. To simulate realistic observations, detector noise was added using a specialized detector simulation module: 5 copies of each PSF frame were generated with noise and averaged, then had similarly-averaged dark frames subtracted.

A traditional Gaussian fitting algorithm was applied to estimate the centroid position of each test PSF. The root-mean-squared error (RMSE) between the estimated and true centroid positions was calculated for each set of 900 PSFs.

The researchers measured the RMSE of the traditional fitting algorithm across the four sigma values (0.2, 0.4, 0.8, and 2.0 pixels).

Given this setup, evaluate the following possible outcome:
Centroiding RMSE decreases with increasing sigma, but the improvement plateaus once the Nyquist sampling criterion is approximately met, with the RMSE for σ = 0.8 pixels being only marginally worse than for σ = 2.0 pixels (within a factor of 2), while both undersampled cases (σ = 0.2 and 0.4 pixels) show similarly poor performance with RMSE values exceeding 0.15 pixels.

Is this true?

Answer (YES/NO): NO